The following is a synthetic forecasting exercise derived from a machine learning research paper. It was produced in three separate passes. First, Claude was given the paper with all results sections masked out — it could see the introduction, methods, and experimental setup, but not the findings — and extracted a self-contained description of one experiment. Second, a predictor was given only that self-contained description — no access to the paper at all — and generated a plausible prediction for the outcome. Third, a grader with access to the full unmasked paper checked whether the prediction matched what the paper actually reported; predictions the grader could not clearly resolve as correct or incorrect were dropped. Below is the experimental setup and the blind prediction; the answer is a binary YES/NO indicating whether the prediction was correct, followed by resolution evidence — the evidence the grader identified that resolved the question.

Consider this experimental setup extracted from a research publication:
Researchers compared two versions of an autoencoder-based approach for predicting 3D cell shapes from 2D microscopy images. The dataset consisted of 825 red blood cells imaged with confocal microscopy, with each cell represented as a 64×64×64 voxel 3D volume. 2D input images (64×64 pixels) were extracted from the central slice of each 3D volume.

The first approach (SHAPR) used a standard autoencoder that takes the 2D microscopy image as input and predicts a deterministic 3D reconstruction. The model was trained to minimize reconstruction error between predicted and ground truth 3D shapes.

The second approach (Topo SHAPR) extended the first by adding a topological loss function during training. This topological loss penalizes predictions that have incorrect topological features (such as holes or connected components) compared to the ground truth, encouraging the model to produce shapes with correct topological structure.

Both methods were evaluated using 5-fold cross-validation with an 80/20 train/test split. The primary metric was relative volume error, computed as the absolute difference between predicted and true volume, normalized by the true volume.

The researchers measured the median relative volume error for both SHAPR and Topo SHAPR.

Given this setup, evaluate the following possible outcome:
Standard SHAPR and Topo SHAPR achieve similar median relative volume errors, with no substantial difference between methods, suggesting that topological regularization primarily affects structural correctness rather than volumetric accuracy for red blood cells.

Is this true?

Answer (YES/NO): NO